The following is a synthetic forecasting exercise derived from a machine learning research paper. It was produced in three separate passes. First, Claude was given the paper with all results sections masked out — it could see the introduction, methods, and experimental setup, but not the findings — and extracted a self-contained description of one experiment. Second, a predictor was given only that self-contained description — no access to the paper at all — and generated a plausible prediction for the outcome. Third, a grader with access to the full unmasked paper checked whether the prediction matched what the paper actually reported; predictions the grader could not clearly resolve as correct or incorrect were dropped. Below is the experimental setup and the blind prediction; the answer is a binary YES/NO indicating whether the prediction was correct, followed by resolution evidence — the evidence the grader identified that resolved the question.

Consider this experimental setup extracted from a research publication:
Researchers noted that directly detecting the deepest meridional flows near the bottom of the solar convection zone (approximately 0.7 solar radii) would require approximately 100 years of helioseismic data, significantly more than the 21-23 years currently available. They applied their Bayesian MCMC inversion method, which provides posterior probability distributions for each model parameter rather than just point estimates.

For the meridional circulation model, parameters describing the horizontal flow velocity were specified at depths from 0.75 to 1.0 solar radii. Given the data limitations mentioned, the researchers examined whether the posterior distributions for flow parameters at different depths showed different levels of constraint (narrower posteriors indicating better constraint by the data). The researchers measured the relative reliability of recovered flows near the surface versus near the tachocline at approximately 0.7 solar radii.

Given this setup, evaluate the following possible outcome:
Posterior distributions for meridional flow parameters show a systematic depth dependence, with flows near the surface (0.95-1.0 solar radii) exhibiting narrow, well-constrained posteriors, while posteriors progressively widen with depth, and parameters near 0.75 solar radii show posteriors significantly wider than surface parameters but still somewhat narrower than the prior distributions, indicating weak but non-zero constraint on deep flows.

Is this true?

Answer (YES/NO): NO